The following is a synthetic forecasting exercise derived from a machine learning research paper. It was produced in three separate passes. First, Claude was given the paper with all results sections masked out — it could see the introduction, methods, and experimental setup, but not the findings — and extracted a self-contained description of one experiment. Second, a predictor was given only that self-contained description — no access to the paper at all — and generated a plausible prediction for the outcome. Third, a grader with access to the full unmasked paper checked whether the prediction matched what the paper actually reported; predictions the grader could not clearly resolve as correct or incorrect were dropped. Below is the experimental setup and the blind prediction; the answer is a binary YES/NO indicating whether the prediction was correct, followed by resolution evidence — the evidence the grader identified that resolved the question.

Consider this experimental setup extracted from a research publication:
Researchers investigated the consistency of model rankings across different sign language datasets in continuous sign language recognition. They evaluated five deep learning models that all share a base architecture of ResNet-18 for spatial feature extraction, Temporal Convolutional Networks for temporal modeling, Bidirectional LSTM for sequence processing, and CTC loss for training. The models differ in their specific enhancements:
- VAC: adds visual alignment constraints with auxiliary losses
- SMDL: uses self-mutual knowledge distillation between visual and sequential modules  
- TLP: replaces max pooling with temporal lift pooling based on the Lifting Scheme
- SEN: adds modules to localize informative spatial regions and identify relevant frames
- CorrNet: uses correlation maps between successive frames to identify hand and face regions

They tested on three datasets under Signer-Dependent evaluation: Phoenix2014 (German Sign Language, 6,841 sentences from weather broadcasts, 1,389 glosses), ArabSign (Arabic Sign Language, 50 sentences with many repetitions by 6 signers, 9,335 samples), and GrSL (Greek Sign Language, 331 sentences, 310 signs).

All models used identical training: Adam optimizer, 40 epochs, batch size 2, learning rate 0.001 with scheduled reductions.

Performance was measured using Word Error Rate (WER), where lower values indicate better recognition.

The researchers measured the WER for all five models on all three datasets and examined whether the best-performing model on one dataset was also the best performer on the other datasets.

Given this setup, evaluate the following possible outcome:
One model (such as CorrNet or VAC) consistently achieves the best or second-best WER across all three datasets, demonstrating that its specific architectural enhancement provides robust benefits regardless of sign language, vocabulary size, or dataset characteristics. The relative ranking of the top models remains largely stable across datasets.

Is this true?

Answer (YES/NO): NO